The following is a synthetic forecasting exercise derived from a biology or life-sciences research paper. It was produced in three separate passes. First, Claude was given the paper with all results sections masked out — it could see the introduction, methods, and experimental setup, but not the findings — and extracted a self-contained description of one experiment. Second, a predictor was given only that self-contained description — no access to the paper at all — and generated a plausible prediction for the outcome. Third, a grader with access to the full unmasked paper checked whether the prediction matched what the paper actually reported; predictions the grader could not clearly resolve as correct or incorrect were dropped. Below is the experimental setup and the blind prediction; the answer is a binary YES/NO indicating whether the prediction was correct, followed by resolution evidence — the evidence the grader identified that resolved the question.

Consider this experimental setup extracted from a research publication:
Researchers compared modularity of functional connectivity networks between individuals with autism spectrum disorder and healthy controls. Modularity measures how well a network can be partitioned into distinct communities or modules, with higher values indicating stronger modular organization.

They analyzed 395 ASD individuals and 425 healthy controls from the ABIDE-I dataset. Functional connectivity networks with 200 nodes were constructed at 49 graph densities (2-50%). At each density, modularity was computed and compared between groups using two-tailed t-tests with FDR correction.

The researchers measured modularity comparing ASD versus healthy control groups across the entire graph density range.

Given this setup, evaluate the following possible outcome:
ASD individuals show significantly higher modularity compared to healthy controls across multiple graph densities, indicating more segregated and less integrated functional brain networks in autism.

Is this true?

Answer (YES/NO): NO